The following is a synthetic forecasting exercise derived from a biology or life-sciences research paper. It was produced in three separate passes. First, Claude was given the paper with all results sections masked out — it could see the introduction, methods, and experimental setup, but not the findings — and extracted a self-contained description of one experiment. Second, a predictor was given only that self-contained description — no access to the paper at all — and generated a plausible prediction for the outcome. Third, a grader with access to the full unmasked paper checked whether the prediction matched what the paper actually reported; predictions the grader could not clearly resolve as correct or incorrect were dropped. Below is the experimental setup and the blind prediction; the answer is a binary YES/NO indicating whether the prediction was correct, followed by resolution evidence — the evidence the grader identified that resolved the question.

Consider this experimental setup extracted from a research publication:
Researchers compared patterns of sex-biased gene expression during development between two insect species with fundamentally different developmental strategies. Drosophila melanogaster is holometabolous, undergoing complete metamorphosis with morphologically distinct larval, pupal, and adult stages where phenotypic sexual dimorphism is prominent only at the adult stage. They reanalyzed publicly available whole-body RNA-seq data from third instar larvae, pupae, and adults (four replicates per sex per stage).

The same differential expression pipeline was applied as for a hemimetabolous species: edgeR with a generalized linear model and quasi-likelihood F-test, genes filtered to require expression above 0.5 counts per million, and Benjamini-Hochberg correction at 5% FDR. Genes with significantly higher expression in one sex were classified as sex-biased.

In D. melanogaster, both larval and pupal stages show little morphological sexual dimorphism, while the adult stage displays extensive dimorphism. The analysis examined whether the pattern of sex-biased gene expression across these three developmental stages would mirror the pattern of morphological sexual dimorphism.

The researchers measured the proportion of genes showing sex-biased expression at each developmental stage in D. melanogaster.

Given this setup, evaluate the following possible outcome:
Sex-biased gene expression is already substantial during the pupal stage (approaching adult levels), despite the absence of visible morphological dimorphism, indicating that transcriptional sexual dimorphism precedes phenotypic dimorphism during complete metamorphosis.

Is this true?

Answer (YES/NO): NO